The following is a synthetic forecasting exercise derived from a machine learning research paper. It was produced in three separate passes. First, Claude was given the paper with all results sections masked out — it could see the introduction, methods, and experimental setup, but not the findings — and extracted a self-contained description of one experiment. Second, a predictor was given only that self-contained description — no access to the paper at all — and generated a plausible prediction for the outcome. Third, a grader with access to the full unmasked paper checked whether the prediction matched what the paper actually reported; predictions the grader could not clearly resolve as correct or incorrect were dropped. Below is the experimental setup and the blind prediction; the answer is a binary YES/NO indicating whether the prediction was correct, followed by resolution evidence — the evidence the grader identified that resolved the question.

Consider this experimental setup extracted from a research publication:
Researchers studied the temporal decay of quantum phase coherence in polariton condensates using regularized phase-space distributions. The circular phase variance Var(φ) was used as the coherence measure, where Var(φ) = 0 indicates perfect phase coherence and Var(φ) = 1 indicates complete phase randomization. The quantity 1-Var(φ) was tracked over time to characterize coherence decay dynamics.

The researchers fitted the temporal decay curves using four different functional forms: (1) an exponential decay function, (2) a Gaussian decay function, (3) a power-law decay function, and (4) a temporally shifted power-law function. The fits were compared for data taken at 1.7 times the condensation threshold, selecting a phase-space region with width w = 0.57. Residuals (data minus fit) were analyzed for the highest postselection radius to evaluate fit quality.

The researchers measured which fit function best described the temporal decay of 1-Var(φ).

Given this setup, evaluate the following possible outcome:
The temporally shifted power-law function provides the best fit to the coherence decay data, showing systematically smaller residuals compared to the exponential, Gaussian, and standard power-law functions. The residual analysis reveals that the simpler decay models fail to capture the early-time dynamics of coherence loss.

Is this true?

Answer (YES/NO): NO